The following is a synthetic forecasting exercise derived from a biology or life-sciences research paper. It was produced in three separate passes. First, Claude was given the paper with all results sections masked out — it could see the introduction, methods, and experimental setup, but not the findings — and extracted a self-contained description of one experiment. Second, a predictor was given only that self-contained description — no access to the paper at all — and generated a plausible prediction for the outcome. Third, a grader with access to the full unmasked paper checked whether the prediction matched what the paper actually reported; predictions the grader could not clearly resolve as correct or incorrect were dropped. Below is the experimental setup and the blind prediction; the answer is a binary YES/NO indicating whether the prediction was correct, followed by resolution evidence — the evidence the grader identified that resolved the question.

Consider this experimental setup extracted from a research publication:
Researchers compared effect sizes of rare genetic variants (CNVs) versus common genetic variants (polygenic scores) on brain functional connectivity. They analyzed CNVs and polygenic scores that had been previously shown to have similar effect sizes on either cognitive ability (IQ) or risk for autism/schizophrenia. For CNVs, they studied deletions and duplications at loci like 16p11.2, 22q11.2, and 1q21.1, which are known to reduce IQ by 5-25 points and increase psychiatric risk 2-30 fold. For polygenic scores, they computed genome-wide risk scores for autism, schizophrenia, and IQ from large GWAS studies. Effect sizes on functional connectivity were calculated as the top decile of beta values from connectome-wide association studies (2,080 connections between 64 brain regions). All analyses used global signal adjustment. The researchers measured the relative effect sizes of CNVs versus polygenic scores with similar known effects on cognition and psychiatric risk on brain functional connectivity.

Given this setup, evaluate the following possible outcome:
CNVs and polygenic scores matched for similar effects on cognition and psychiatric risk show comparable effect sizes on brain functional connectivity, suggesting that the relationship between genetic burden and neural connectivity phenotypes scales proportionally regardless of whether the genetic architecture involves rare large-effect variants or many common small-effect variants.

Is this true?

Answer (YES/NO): NO